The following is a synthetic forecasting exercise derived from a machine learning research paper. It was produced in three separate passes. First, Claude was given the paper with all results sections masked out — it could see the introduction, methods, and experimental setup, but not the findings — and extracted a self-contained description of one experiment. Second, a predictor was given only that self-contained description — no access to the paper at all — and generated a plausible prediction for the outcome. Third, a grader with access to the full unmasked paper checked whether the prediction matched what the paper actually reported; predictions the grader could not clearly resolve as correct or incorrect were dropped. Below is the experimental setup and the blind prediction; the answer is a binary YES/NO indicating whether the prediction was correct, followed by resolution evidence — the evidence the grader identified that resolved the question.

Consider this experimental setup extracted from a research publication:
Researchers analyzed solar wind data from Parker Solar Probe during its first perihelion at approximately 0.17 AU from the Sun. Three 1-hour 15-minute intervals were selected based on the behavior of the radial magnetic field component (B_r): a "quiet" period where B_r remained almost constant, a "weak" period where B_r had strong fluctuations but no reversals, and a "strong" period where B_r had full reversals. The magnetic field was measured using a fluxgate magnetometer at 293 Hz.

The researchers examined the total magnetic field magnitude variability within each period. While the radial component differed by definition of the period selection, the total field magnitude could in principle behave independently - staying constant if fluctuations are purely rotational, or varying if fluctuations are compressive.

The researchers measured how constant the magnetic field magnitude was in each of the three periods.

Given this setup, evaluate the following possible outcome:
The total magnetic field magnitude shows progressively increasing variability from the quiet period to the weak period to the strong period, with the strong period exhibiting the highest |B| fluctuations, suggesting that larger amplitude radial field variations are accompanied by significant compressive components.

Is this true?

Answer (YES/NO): NO